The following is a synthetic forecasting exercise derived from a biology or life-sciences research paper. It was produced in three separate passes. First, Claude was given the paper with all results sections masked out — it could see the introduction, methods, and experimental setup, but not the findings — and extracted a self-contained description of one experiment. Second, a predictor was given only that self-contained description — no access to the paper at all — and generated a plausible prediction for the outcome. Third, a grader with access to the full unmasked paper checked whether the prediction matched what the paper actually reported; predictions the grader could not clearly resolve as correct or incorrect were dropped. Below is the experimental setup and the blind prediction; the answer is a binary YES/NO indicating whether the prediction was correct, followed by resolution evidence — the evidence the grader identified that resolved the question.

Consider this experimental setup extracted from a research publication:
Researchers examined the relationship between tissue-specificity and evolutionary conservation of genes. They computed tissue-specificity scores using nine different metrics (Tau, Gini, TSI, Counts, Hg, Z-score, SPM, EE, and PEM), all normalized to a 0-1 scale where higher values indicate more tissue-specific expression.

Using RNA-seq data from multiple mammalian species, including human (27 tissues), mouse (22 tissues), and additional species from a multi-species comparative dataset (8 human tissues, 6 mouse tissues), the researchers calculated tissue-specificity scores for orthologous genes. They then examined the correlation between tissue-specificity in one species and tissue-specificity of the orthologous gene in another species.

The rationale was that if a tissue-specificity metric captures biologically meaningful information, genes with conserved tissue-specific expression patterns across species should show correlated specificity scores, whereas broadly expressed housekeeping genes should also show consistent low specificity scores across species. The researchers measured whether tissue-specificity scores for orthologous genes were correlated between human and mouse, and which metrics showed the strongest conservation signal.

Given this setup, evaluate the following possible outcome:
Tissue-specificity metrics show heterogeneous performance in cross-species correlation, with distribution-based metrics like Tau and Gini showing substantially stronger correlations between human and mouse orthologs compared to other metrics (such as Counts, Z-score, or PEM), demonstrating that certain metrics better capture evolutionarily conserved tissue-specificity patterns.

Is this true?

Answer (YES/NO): NO